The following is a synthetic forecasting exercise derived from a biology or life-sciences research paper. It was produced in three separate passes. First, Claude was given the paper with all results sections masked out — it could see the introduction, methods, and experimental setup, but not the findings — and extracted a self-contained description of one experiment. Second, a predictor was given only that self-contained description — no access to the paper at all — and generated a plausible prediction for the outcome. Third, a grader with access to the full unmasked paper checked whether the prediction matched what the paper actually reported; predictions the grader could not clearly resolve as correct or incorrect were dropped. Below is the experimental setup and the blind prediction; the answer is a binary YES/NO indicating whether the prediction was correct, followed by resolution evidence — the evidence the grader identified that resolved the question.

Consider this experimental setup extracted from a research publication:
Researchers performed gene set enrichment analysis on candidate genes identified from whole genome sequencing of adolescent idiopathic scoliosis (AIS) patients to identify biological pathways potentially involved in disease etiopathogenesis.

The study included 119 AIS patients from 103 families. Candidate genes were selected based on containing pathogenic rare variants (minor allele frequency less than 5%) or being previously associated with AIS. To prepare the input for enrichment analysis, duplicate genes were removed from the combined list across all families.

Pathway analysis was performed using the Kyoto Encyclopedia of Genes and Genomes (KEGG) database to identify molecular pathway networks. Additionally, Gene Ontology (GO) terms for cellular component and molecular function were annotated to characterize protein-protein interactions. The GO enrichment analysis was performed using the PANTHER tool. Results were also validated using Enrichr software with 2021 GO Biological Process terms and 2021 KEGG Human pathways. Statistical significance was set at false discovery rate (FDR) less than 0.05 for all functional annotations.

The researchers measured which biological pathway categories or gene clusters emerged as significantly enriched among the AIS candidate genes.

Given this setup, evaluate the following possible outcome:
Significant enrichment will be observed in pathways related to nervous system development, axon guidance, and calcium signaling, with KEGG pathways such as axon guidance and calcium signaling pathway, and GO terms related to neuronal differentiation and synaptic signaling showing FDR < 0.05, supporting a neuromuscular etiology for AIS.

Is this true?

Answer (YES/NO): NO